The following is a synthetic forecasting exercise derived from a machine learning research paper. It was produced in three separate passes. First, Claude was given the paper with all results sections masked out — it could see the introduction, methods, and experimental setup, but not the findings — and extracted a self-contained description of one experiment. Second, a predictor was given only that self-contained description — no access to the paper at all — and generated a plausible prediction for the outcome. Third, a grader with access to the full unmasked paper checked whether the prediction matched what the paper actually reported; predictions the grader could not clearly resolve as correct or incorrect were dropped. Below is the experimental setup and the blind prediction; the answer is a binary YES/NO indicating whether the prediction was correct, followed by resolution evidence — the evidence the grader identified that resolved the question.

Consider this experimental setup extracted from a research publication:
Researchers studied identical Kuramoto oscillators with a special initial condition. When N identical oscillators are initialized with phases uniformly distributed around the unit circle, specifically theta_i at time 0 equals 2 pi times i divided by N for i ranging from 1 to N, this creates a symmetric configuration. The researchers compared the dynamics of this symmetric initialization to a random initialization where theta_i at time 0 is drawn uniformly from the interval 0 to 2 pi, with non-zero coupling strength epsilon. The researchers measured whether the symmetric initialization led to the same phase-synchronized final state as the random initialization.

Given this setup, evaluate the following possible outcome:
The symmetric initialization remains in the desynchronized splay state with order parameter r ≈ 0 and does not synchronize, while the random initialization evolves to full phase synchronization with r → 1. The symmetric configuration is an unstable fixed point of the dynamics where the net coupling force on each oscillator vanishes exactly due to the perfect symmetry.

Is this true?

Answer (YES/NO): YES